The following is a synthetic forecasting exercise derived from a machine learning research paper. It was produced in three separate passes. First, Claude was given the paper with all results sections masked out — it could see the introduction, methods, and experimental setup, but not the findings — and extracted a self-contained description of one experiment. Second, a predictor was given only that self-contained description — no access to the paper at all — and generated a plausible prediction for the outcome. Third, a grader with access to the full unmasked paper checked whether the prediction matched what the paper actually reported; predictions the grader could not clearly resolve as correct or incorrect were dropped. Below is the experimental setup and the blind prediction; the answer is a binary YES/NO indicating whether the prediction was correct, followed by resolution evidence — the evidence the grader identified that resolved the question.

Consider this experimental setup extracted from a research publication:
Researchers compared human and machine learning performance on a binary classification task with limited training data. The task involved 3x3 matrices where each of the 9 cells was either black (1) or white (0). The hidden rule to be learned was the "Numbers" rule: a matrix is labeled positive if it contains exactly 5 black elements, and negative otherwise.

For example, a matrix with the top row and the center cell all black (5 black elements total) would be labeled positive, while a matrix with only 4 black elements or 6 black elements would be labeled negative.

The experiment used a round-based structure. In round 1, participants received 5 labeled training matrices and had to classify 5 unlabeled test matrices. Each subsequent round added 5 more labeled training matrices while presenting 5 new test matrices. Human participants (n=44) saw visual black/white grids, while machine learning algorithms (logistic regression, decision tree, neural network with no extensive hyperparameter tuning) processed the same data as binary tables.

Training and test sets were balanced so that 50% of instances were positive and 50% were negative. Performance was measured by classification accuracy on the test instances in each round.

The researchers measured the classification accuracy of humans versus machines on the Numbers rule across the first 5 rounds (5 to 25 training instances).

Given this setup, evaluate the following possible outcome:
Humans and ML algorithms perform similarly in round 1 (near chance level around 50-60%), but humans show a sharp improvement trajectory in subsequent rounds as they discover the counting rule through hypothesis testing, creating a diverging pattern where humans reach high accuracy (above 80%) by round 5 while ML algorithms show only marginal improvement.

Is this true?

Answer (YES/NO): NO